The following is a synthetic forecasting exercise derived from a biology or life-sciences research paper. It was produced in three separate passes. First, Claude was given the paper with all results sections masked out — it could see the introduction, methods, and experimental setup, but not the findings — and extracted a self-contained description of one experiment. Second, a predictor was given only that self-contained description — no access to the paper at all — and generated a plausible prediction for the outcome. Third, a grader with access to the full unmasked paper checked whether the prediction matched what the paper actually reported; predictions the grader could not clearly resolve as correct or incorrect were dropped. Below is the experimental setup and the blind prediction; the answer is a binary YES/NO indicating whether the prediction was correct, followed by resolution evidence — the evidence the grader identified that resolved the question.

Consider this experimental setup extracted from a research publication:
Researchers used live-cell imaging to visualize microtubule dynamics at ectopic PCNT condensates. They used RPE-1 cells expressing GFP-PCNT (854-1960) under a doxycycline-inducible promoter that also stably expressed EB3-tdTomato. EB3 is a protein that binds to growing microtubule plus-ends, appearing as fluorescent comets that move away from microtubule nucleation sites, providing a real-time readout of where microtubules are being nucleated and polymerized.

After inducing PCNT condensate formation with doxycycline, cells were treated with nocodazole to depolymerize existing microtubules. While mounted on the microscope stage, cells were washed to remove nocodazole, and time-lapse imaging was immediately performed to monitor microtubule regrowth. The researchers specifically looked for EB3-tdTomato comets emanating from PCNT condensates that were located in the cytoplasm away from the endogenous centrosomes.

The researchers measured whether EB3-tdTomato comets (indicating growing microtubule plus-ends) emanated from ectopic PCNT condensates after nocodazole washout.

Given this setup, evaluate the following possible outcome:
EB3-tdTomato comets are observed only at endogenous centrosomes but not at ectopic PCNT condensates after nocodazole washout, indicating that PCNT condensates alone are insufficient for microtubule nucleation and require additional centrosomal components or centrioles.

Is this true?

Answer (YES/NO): NO